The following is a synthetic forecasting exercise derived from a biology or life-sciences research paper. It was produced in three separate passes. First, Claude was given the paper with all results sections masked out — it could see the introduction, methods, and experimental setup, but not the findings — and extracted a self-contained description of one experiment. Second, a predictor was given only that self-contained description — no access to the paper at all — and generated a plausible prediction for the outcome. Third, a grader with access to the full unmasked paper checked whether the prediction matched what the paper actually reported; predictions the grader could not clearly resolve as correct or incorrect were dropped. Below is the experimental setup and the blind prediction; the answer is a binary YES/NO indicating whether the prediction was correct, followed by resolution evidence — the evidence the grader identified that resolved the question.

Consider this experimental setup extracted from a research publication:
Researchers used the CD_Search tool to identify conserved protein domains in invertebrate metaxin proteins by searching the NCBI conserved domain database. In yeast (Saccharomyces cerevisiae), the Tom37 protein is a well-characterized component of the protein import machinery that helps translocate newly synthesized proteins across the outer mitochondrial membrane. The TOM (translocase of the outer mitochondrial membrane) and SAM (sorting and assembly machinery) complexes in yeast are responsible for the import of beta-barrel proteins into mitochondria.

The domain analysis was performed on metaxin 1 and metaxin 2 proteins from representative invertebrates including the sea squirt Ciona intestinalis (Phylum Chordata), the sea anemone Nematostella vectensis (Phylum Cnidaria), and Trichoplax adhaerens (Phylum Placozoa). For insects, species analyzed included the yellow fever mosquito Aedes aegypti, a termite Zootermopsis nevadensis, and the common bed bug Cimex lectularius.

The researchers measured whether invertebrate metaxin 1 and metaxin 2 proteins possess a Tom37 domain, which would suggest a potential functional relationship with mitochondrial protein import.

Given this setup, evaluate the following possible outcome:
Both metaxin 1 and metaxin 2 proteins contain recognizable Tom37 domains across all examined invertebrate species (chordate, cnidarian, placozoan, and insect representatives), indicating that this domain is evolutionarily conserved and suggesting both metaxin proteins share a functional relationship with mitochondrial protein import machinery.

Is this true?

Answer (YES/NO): YES